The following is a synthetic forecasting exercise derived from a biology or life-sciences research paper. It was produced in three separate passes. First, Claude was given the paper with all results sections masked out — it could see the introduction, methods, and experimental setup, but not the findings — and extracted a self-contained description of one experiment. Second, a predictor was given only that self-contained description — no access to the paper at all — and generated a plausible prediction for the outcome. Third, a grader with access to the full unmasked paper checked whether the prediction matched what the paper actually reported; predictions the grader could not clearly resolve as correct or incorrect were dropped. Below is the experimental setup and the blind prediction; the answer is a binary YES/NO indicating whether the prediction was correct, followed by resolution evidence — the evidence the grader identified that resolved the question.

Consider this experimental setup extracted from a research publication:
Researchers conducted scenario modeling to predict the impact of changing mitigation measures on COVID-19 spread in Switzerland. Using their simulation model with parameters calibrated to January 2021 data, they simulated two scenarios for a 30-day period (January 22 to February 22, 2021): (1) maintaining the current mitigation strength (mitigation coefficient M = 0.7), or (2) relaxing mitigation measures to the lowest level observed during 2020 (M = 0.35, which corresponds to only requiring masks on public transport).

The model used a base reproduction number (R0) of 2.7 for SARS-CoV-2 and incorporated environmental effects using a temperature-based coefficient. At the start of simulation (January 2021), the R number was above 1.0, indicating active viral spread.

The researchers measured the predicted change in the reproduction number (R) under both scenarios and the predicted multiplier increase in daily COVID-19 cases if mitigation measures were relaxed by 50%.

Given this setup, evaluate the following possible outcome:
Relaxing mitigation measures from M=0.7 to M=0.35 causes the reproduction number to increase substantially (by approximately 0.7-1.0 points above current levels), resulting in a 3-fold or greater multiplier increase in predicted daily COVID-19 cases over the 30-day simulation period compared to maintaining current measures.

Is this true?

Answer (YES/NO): NO